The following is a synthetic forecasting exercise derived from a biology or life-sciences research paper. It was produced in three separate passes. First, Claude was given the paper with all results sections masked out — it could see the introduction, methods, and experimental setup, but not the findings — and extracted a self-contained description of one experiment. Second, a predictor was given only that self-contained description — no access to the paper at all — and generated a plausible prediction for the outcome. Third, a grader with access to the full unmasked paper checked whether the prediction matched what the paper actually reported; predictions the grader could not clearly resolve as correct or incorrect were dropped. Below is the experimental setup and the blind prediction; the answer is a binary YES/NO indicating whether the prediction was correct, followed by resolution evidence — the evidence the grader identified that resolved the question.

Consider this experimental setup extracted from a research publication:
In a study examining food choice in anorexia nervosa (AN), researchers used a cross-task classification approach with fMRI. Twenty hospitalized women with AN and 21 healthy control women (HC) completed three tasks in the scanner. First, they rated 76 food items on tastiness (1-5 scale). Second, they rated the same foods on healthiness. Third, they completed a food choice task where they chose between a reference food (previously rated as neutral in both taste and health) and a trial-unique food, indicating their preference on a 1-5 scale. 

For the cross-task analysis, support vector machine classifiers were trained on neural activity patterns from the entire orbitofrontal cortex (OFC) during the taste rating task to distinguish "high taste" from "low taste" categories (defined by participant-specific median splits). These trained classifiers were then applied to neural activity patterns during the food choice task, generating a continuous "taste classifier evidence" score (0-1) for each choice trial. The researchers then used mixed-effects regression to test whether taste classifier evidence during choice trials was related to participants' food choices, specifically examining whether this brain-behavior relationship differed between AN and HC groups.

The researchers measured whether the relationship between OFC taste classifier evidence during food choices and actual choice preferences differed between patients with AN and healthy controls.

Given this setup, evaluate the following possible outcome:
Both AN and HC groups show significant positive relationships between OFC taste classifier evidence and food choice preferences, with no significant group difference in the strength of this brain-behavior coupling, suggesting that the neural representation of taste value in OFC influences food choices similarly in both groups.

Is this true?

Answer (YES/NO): NO